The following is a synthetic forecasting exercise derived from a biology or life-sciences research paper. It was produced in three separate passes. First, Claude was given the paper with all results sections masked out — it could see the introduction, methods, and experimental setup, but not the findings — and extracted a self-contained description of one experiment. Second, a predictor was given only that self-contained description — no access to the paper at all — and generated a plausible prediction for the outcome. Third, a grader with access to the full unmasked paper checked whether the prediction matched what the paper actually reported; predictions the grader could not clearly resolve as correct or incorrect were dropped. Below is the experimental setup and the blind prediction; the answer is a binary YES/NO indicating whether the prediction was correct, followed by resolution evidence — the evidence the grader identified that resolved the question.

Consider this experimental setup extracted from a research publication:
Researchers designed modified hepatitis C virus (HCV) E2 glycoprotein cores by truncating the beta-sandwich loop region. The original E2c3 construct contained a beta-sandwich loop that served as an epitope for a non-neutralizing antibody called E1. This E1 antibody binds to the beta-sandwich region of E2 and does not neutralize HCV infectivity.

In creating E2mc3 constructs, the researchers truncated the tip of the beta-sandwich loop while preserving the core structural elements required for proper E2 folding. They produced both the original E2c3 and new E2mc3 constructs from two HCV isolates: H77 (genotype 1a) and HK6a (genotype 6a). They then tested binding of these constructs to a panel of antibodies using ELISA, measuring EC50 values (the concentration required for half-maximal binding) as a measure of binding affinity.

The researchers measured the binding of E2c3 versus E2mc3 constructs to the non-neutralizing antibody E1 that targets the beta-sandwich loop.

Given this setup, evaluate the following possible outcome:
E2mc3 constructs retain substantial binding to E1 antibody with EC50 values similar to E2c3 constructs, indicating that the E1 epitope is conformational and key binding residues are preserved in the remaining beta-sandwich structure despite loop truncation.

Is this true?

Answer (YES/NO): NO